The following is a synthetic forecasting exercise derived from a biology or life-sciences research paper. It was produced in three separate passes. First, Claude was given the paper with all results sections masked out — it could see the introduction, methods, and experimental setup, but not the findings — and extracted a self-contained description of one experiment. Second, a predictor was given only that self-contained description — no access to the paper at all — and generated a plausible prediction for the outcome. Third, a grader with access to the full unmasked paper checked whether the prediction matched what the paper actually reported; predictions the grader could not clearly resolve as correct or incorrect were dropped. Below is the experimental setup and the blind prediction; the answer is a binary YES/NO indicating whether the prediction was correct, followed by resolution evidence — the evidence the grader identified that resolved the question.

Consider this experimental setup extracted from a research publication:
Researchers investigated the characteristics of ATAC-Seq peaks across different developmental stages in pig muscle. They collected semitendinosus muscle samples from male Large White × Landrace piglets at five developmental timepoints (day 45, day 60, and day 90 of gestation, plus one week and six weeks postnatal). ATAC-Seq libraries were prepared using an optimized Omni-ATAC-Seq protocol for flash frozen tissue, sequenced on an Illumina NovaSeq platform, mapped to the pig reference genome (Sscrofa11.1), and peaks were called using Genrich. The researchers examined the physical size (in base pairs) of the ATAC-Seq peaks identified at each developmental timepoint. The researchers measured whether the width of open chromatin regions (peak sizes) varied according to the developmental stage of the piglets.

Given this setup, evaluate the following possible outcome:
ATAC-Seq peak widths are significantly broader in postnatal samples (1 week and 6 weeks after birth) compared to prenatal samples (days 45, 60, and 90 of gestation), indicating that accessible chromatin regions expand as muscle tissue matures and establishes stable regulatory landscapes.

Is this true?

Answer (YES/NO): NO